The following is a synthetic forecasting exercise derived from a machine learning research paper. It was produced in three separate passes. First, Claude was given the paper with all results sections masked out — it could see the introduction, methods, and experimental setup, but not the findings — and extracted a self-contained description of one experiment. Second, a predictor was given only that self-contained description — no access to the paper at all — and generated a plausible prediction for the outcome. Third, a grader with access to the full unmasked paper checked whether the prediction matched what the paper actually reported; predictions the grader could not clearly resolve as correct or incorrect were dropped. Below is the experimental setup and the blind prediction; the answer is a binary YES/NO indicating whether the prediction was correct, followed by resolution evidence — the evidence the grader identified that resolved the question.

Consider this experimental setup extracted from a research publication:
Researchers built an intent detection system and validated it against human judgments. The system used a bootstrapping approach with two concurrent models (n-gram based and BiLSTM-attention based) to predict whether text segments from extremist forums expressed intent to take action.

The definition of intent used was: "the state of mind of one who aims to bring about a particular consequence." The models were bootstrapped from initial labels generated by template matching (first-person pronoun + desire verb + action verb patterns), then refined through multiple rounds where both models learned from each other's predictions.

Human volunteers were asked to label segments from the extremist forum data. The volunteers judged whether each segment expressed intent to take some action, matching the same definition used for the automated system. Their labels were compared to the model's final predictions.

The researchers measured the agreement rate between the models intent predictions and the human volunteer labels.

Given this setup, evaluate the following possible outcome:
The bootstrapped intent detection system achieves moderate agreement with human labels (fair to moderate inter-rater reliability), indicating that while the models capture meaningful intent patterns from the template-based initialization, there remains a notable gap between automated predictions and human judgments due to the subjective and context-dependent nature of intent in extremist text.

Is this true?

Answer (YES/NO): NO